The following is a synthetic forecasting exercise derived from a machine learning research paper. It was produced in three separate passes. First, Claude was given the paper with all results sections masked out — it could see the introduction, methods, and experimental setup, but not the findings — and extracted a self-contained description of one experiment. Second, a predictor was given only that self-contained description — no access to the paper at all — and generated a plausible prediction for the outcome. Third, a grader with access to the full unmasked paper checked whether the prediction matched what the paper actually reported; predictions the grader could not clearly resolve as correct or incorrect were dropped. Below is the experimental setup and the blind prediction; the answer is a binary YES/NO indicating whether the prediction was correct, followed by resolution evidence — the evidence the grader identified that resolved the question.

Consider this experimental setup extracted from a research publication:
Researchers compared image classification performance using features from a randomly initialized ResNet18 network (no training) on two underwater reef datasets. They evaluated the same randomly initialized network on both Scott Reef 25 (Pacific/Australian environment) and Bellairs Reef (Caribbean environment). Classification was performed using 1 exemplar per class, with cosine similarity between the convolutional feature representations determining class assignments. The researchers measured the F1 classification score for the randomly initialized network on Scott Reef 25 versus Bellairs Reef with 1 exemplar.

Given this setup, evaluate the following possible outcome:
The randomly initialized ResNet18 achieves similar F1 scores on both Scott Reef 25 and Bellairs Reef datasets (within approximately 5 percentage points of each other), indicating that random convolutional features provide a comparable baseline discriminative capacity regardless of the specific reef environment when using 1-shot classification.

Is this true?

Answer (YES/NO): NO